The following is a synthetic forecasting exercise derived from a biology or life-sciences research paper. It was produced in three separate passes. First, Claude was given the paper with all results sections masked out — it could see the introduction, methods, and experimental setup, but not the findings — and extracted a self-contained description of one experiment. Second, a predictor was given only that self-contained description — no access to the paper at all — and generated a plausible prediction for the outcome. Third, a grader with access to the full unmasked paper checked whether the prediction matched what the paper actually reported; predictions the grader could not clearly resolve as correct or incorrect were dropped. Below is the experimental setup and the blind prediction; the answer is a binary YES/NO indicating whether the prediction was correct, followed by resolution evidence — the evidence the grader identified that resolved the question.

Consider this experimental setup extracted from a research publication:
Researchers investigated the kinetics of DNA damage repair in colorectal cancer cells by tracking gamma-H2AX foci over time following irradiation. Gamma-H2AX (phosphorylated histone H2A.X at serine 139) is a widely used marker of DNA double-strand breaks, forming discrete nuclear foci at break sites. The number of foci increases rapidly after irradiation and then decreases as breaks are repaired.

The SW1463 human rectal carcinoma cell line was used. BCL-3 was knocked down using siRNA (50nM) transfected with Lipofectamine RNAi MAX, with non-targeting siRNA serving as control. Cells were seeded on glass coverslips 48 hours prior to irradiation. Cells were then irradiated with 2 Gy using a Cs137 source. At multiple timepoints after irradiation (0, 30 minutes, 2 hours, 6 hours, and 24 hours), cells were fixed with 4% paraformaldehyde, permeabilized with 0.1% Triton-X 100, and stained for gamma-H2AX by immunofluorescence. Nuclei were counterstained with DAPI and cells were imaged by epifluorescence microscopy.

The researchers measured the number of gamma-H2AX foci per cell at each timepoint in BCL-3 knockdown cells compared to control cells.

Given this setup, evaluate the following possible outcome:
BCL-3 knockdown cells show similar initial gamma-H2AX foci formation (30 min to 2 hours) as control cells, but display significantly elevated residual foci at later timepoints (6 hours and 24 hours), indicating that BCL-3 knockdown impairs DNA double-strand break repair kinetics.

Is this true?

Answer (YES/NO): NO